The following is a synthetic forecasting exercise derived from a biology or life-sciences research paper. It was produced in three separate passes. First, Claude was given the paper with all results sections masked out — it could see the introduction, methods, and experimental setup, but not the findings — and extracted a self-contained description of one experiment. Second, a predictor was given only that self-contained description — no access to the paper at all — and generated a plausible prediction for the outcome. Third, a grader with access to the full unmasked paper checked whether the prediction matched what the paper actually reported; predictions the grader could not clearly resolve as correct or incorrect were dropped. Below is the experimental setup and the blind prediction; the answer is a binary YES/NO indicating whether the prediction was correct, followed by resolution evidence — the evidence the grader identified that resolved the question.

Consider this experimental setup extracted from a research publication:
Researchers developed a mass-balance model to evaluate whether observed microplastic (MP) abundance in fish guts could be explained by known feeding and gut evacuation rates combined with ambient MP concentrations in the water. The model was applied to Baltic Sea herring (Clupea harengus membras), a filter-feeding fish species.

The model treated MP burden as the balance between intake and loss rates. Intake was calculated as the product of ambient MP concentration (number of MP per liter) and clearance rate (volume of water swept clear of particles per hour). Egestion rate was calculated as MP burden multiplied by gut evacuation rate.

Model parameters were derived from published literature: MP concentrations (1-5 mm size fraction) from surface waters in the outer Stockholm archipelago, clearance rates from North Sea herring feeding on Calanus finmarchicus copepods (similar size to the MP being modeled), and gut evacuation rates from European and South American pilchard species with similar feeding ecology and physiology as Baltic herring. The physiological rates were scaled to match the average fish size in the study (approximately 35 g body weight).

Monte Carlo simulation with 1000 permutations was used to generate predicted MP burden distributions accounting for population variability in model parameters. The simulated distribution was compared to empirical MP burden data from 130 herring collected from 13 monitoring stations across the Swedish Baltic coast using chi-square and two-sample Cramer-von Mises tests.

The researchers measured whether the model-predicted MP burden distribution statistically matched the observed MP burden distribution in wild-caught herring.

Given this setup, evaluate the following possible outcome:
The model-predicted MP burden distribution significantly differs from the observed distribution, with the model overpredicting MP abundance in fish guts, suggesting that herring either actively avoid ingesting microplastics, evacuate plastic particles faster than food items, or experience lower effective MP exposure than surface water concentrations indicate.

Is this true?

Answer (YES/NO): YES